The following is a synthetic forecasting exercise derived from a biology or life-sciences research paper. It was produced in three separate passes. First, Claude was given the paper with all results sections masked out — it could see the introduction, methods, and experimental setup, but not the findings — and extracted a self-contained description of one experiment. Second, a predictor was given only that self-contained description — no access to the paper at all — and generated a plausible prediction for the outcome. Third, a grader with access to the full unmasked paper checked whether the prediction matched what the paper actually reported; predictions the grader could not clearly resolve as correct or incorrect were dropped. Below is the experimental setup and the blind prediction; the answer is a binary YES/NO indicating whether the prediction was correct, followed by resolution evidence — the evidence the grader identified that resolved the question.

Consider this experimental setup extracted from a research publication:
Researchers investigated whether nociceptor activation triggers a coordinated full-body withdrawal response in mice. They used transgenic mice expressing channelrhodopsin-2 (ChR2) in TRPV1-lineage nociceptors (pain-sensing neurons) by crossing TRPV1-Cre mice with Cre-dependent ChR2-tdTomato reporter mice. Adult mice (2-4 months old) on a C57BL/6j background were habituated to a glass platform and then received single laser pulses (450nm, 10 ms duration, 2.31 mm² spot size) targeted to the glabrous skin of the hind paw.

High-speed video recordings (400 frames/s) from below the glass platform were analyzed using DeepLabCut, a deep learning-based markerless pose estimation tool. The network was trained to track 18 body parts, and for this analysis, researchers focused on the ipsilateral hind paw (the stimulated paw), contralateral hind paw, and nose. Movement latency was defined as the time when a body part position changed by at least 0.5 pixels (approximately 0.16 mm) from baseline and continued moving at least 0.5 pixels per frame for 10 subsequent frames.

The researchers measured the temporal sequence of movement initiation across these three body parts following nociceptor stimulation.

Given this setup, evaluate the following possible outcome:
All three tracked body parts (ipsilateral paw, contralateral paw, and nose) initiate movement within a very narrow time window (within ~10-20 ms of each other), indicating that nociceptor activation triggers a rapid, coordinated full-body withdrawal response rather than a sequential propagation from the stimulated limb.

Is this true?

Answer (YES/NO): YES